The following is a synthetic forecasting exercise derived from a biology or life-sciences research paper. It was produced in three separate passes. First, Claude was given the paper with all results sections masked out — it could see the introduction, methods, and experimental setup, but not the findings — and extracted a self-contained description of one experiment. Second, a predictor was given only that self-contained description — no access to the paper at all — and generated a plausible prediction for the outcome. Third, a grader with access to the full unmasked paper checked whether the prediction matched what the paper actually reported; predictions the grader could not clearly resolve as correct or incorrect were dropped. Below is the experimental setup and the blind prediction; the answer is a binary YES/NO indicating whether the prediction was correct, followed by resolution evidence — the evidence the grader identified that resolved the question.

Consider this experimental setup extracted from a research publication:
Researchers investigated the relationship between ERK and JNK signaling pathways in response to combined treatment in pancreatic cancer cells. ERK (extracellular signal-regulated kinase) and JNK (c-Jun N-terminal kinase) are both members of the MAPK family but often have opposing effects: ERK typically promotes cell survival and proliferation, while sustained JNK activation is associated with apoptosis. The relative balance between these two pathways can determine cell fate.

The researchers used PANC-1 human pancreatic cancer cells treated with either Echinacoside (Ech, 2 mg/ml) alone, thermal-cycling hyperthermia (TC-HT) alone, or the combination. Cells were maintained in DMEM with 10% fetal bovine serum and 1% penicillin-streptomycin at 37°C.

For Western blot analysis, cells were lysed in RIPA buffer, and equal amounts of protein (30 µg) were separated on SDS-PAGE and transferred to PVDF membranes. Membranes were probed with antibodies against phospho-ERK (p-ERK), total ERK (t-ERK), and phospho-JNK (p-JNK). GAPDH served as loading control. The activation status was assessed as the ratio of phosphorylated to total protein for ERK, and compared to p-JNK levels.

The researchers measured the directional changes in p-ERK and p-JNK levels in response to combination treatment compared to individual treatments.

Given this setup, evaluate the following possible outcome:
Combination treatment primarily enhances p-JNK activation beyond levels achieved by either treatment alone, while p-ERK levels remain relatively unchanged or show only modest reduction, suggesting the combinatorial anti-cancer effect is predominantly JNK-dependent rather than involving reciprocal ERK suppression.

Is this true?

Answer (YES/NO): NO